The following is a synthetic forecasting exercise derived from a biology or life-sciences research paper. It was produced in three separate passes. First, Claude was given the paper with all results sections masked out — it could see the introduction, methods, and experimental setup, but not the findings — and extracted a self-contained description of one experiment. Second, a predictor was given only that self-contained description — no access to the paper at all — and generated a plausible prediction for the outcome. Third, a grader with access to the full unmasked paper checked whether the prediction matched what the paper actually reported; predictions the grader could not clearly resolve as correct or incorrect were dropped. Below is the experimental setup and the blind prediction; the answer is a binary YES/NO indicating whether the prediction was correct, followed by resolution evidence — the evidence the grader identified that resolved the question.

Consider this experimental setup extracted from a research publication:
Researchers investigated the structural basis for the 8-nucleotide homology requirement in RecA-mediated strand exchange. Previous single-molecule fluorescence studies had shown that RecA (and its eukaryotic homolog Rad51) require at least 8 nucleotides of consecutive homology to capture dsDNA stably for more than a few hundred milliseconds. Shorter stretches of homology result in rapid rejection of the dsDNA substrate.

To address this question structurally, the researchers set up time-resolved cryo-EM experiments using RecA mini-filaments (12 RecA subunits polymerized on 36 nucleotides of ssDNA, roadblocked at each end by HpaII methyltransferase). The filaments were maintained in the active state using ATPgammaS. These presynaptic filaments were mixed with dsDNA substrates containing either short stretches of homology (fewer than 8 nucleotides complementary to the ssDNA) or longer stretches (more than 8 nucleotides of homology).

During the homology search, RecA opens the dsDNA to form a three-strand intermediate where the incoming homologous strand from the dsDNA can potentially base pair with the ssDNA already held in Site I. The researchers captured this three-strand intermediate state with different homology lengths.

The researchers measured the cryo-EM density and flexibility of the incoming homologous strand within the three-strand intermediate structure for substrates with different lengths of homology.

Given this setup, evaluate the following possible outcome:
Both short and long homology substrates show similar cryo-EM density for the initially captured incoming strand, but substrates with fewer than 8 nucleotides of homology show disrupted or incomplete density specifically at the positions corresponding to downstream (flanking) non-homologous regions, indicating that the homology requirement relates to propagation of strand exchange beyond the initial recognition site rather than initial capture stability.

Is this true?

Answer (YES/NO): NO